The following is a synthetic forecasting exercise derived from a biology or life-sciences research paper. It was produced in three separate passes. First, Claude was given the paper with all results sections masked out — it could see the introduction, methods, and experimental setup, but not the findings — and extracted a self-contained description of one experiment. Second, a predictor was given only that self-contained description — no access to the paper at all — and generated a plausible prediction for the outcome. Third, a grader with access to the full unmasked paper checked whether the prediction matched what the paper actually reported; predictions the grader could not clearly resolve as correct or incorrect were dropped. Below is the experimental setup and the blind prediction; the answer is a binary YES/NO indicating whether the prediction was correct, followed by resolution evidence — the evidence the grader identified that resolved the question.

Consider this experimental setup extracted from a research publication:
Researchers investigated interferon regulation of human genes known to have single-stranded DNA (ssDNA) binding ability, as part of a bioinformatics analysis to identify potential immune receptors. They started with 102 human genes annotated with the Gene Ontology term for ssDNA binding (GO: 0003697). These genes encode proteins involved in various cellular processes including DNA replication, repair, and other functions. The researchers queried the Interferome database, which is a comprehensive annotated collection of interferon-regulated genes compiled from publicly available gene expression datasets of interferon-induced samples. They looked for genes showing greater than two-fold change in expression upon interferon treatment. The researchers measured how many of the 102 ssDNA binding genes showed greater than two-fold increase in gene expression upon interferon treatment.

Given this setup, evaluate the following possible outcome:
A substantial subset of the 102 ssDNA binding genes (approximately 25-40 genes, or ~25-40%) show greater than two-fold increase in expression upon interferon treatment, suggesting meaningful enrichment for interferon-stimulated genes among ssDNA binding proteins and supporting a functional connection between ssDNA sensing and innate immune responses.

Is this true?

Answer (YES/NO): NO